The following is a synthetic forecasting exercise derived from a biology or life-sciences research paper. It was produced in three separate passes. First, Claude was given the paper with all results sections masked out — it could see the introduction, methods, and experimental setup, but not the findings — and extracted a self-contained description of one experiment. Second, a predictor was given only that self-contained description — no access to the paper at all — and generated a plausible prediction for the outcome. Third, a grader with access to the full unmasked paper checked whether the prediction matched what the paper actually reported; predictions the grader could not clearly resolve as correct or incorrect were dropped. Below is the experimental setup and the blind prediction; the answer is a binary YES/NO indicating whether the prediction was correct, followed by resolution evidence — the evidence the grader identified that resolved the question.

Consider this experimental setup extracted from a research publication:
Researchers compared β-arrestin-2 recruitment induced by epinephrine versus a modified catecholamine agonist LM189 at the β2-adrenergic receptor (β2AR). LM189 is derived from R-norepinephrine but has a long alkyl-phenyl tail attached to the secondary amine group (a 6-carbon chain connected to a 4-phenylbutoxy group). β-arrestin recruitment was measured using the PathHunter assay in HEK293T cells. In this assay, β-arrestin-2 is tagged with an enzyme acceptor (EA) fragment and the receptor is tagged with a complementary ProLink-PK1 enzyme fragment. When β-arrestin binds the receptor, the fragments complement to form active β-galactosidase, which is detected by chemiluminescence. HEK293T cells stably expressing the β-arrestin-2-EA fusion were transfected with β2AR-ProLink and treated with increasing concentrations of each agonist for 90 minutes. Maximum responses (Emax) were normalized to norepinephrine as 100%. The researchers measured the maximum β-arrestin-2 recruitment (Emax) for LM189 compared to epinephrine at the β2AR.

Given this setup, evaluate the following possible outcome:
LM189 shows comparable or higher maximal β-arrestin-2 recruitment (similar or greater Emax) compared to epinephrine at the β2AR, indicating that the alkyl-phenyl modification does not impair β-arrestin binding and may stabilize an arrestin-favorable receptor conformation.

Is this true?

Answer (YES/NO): YES